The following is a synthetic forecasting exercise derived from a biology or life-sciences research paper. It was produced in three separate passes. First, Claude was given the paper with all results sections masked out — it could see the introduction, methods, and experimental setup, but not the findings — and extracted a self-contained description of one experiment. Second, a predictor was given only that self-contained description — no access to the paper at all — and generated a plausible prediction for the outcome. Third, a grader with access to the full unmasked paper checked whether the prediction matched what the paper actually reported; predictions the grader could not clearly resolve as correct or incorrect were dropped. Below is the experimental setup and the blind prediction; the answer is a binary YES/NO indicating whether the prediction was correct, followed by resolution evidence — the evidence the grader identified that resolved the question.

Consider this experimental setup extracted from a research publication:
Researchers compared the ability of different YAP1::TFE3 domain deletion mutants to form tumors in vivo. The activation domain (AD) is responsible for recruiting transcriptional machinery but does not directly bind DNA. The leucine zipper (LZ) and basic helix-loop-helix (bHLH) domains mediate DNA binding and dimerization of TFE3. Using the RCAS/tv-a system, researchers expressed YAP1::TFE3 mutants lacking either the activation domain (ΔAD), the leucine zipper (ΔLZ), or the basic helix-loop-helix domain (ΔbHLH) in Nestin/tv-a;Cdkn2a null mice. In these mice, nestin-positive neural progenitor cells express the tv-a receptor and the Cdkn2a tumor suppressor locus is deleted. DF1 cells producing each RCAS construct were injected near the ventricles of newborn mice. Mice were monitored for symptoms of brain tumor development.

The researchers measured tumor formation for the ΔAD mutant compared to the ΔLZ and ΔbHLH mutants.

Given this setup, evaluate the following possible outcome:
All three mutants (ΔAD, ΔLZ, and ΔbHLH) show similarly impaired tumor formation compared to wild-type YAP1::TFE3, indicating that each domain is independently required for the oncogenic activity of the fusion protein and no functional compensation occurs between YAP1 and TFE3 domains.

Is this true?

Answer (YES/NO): NO